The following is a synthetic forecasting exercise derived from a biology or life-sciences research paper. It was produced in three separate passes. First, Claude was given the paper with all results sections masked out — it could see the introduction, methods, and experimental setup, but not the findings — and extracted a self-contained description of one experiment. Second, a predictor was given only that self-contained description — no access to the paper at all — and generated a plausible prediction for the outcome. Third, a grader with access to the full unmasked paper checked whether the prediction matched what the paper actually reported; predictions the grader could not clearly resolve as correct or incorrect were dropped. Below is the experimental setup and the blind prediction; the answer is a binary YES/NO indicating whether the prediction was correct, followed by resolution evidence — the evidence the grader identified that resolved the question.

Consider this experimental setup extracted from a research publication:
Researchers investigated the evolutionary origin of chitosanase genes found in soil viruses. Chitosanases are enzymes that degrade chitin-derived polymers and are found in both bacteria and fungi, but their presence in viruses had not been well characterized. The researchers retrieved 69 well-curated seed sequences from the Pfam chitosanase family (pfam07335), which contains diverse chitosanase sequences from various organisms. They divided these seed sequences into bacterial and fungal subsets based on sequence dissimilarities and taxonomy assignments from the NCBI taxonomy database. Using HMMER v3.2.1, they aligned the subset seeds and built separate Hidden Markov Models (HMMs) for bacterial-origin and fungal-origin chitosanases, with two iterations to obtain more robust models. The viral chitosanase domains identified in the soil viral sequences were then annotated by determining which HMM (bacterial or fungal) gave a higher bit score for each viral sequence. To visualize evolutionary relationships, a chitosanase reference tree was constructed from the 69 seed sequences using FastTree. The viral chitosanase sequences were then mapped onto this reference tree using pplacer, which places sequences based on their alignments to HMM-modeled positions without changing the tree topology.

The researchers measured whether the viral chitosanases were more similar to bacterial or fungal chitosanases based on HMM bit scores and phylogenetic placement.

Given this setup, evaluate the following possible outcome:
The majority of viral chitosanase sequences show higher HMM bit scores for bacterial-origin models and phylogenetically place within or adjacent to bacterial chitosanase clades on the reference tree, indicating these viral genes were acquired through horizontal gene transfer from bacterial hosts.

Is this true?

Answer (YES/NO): NO